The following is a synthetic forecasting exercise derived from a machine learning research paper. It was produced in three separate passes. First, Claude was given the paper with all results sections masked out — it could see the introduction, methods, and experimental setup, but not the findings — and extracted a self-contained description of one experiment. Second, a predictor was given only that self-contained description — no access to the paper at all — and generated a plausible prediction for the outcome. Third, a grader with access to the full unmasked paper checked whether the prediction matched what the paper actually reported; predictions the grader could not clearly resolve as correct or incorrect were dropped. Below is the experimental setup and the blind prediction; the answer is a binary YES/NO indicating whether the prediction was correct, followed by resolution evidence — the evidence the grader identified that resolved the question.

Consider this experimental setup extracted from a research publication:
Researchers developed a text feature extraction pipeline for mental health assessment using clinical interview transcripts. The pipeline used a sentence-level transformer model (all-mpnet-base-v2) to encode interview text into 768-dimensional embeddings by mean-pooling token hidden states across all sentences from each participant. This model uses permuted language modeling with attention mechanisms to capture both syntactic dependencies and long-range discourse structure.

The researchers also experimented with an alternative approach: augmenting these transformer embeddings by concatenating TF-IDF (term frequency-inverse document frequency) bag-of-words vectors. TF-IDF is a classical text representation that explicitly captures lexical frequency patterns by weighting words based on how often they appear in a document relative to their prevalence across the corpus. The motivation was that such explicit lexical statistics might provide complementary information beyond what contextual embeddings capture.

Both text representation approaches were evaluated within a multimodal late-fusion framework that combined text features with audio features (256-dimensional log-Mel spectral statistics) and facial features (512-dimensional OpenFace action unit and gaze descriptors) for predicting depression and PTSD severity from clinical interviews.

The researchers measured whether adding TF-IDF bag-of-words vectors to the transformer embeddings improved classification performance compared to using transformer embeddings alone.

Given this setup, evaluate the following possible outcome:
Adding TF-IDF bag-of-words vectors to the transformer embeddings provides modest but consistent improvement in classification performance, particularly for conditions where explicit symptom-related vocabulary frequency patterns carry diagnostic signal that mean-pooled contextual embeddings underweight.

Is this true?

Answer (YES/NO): NO